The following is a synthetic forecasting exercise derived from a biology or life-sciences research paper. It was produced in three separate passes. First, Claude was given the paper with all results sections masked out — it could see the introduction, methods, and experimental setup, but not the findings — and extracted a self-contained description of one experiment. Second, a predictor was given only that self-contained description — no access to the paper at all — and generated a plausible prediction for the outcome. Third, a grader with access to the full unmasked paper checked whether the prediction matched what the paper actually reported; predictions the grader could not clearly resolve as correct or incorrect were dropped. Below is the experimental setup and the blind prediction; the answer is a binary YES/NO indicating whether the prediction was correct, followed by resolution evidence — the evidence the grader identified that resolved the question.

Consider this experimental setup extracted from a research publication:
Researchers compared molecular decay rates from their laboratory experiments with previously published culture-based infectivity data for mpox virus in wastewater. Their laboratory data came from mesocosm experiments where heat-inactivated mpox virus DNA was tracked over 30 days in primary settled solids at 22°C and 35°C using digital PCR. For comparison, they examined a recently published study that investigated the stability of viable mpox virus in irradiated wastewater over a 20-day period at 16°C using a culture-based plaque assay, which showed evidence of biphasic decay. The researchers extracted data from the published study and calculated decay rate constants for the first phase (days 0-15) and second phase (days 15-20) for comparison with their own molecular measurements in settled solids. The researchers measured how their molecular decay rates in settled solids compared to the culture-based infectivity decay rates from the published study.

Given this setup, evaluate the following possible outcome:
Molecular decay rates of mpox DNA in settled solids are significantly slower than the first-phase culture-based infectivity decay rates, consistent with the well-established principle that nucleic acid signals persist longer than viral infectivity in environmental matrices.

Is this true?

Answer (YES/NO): NO